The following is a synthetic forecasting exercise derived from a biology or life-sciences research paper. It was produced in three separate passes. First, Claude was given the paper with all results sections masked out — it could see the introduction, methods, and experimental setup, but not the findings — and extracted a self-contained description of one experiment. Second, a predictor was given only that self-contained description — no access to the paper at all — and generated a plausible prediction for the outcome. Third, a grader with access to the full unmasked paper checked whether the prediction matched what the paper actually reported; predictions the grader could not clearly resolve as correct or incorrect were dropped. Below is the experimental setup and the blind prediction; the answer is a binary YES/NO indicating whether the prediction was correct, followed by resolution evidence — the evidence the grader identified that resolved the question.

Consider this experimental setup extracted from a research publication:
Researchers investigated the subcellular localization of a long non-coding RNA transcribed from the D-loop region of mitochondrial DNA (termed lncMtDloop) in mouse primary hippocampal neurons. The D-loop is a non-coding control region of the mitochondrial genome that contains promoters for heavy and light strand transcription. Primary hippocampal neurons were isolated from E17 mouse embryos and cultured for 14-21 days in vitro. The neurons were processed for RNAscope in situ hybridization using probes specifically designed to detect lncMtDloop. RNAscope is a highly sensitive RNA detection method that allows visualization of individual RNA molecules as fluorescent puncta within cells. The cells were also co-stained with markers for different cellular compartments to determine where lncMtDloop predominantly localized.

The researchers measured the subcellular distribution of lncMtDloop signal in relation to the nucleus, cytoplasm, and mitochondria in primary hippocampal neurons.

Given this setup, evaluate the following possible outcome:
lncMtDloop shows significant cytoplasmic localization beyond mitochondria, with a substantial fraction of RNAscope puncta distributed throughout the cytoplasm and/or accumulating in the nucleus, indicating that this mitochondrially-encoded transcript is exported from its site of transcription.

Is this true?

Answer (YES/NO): NO